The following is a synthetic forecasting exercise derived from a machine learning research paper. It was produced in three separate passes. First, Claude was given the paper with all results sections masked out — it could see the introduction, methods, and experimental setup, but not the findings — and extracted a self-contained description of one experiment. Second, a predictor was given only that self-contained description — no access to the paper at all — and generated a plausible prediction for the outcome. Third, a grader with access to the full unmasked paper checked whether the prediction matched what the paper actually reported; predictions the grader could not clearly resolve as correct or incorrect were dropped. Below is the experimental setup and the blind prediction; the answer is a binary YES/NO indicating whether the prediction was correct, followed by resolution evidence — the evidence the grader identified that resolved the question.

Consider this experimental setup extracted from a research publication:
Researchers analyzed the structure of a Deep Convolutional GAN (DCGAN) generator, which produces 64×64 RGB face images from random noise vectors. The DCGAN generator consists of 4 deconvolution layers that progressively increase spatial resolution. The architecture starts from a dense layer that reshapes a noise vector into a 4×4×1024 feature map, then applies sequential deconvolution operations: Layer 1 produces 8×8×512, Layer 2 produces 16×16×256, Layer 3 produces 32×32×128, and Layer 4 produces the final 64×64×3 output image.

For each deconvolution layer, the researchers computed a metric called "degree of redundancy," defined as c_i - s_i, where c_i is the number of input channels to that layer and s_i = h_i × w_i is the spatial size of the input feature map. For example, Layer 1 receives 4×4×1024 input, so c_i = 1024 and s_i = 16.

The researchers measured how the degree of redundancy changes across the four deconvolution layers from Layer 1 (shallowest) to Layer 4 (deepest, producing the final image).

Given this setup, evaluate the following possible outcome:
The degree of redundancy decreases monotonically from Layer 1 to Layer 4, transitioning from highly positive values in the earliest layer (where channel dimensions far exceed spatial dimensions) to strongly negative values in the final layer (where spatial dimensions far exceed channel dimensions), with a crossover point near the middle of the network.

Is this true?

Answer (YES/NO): YES